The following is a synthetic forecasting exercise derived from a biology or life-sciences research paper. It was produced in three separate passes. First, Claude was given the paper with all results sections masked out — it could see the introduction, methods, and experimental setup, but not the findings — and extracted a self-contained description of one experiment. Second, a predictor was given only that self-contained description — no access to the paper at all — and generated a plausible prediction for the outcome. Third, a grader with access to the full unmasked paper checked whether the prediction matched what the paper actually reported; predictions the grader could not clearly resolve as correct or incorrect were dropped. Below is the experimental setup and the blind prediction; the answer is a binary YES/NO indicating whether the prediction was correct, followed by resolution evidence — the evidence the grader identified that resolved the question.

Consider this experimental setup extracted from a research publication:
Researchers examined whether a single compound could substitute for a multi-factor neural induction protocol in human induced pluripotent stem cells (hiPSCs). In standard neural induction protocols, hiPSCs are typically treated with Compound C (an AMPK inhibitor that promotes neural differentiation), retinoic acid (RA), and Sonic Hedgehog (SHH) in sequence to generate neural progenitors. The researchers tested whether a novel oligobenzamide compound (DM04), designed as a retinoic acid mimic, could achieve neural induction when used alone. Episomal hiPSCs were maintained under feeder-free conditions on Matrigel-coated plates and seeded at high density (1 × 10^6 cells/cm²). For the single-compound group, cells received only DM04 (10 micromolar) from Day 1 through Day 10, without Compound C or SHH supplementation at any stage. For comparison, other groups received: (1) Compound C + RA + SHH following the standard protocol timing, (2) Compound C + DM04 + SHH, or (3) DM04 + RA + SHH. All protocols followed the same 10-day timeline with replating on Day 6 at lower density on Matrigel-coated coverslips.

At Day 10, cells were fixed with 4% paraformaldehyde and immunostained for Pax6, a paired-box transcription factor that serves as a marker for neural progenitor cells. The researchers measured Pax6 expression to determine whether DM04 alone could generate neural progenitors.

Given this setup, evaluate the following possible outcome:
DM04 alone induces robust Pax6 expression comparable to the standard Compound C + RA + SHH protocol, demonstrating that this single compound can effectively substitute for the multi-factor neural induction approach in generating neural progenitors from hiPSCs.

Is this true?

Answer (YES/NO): YES